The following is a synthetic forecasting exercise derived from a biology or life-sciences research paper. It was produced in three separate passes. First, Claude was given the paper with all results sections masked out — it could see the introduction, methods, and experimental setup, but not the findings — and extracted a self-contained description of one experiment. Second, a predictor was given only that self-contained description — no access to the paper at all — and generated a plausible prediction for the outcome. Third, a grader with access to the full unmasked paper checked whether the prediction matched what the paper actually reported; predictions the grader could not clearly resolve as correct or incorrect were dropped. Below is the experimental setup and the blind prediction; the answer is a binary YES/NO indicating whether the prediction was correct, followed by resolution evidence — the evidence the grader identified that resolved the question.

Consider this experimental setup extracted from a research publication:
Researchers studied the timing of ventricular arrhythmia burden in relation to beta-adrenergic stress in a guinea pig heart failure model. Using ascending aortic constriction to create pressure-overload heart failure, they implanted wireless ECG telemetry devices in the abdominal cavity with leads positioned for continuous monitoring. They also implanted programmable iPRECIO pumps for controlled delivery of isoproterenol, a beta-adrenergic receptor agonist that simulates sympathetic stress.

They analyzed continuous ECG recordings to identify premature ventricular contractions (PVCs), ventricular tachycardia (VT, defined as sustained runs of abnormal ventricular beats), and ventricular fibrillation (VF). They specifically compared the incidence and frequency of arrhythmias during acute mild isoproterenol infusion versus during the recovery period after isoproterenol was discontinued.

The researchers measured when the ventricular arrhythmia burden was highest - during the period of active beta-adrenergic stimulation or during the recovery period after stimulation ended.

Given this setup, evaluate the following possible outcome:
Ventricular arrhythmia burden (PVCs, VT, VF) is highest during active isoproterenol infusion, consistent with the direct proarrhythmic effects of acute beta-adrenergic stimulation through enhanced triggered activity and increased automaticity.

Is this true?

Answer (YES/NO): NO